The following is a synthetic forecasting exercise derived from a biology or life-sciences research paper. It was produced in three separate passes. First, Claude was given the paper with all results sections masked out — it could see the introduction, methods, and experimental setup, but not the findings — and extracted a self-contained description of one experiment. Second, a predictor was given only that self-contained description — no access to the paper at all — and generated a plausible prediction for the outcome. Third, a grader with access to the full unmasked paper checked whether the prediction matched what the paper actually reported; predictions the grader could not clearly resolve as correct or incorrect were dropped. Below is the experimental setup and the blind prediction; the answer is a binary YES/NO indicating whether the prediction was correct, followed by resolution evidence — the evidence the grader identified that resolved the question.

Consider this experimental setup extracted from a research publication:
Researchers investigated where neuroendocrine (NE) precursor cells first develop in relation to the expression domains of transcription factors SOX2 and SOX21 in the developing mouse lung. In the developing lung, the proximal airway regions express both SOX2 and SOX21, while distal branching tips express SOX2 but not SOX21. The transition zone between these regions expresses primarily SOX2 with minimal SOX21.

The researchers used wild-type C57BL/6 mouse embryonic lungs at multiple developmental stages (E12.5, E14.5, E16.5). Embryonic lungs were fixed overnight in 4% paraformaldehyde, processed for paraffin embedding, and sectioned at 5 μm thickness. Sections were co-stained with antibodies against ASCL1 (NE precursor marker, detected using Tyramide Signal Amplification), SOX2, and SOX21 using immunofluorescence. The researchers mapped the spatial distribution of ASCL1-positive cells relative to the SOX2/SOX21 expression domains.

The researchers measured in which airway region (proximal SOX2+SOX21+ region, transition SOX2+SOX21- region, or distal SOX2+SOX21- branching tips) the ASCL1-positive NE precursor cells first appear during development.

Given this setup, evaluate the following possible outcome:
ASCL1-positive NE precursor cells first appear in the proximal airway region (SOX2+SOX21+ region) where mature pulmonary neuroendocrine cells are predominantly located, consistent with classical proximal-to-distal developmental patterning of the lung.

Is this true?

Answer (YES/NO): YES